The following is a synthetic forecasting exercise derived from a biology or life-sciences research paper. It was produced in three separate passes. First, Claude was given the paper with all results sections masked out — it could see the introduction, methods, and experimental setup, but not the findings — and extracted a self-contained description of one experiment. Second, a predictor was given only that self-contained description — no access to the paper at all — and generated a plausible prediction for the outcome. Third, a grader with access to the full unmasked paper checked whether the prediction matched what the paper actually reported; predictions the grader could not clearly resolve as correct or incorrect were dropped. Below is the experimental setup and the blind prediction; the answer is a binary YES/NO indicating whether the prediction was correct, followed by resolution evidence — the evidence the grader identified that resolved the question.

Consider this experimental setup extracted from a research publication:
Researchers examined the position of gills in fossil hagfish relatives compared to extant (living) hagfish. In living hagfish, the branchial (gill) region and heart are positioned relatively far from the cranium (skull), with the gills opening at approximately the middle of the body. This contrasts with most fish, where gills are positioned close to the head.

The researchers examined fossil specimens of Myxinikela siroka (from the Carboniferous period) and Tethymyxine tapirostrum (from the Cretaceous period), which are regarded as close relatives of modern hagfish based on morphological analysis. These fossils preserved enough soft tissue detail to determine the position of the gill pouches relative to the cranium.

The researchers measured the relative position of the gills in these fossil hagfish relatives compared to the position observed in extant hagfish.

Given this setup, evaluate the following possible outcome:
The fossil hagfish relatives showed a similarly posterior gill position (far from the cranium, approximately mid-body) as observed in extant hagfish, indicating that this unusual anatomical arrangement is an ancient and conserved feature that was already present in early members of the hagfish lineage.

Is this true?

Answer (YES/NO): NO